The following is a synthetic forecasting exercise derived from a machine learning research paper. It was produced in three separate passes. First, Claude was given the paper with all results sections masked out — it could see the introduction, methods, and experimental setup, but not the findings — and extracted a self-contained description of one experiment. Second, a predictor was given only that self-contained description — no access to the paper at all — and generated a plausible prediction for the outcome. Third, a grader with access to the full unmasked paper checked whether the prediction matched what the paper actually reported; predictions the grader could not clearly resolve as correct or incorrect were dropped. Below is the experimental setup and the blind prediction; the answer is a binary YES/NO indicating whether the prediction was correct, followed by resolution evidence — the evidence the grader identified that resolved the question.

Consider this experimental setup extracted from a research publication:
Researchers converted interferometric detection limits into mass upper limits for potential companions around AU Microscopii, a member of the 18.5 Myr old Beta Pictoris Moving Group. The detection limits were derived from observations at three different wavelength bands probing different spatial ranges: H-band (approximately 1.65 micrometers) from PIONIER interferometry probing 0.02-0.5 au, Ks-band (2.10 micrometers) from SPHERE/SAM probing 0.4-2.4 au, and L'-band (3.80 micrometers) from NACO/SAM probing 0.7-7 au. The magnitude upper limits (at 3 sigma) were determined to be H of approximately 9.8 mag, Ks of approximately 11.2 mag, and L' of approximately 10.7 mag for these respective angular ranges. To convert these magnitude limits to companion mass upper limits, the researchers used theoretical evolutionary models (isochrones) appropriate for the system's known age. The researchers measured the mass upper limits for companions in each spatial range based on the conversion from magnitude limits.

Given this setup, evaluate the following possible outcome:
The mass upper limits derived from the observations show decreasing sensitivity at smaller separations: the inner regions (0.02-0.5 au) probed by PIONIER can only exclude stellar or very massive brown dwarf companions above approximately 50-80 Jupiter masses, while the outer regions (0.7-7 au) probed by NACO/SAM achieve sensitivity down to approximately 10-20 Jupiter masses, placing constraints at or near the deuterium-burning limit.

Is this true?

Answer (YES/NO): NO